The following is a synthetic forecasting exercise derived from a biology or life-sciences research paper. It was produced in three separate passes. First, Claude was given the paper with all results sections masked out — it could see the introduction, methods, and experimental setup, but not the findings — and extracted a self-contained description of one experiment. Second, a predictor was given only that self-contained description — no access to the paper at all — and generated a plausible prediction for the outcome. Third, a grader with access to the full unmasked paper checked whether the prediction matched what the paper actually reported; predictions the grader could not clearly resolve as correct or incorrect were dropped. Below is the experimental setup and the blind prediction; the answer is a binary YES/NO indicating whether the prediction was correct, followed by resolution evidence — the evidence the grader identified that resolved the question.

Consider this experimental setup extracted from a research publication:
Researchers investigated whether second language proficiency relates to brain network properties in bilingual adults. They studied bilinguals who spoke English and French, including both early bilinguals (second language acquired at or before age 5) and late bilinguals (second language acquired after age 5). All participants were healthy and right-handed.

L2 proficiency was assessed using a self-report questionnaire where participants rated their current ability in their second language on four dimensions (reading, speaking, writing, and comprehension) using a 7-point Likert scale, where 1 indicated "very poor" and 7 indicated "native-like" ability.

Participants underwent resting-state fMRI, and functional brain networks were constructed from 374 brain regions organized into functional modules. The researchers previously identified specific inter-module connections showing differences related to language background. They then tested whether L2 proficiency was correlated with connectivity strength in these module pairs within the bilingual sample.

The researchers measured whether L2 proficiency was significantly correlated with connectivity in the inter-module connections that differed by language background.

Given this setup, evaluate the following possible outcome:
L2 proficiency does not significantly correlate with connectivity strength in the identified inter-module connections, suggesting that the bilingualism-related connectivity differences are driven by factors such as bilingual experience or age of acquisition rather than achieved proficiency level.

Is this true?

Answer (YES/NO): YES